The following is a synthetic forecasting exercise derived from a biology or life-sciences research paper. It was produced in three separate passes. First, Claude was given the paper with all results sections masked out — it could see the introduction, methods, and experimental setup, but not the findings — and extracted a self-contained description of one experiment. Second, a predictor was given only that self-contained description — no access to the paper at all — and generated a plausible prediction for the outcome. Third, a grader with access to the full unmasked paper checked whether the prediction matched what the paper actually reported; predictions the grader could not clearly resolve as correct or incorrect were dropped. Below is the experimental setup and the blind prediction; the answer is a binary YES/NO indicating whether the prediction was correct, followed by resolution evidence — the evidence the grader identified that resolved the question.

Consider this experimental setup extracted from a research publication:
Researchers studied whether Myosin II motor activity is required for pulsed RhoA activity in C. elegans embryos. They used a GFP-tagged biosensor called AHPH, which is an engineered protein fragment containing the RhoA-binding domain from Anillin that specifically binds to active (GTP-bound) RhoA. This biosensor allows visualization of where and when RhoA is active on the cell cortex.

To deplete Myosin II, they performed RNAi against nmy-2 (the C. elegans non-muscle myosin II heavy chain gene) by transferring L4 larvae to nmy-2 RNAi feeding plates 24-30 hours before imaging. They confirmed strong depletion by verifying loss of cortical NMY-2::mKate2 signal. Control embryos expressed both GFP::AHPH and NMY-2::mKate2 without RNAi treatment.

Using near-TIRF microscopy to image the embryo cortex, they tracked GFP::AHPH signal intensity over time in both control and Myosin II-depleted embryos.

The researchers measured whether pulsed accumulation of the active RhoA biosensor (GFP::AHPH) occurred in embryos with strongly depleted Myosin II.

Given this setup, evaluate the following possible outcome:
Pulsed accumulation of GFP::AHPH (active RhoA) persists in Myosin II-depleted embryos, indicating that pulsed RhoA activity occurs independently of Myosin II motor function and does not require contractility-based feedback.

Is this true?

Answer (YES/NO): YES